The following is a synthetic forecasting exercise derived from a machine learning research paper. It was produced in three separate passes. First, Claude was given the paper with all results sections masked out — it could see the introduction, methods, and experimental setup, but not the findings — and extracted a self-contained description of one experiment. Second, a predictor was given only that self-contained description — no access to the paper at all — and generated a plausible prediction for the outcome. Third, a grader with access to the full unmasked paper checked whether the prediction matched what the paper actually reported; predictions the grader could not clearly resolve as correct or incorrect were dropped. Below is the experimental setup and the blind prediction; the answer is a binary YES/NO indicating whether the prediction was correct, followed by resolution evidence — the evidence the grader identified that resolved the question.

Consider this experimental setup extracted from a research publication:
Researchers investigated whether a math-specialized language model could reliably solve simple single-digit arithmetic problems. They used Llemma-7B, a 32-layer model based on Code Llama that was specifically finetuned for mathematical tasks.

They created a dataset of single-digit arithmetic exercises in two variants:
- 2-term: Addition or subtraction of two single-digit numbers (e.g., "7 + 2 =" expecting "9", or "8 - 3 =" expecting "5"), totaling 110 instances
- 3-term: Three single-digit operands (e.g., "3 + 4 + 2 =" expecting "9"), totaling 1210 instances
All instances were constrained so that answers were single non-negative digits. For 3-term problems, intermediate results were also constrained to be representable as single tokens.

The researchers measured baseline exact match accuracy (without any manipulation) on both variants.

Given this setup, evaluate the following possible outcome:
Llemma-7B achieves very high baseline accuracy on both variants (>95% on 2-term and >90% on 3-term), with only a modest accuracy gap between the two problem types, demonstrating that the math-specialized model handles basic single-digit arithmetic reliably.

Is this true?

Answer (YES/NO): NO